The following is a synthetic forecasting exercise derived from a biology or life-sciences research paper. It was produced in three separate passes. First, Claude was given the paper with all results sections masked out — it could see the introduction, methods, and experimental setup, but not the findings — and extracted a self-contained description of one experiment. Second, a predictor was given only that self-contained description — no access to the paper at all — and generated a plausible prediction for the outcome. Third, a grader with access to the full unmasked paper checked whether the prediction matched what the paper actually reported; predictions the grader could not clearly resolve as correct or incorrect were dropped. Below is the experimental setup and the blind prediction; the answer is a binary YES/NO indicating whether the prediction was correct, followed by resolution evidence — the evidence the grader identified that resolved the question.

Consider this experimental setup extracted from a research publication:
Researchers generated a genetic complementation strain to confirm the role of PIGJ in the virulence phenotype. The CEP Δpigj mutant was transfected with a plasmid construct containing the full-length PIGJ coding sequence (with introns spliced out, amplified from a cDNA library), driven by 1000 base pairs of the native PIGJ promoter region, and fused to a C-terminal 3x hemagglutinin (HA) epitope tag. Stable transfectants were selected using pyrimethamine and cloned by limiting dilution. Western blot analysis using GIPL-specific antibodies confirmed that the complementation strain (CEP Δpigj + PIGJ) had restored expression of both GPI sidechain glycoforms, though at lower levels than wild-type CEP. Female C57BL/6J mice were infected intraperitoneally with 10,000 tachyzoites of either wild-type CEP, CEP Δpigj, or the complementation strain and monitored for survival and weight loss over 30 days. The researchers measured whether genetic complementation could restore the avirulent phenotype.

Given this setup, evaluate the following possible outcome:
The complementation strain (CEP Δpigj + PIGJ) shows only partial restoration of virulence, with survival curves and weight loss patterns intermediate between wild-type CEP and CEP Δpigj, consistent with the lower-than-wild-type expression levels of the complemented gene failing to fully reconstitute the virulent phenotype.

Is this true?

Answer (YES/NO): YES